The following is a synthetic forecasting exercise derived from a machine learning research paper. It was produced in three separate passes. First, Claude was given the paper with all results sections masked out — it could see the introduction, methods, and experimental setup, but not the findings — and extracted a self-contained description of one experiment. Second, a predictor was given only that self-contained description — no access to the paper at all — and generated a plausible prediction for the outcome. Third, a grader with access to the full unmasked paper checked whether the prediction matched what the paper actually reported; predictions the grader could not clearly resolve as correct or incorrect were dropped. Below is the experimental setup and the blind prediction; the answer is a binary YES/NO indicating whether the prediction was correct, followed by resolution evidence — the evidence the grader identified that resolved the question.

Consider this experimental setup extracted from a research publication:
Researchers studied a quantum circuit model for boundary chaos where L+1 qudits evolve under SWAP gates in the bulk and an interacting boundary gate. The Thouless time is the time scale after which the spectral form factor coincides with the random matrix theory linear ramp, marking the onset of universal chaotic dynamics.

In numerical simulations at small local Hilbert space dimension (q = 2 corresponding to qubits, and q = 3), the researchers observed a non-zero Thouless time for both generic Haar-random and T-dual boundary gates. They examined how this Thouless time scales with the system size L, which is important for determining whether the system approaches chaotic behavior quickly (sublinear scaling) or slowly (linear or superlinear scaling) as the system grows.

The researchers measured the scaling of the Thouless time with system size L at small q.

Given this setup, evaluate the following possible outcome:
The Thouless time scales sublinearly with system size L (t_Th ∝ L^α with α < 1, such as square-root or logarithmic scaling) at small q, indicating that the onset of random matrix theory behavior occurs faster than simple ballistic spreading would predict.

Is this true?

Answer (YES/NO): NO